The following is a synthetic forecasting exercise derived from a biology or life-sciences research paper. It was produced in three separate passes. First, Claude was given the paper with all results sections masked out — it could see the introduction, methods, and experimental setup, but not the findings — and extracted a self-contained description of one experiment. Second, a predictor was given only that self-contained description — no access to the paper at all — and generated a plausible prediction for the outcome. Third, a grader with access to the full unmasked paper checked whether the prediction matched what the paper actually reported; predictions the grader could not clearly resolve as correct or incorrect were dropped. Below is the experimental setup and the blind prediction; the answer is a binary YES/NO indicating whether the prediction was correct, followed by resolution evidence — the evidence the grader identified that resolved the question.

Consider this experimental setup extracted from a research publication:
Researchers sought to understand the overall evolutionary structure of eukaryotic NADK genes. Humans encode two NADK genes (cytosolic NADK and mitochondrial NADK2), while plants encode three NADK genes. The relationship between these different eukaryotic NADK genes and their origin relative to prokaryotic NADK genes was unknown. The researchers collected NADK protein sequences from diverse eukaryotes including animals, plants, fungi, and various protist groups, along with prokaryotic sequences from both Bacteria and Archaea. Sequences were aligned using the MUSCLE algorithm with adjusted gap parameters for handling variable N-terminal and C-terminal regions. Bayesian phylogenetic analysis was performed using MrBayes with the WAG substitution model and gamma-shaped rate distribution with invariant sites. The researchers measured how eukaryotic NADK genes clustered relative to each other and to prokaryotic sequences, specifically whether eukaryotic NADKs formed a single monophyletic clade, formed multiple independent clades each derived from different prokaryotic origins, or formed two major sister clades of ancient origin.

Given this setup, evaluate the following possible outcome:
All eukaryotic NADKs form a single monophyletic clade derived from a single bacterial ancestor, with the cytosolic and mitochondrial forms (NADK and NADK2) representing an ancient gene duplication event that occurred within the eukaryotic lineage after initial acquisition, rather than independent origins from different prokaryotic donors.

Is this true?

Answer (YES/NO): NO